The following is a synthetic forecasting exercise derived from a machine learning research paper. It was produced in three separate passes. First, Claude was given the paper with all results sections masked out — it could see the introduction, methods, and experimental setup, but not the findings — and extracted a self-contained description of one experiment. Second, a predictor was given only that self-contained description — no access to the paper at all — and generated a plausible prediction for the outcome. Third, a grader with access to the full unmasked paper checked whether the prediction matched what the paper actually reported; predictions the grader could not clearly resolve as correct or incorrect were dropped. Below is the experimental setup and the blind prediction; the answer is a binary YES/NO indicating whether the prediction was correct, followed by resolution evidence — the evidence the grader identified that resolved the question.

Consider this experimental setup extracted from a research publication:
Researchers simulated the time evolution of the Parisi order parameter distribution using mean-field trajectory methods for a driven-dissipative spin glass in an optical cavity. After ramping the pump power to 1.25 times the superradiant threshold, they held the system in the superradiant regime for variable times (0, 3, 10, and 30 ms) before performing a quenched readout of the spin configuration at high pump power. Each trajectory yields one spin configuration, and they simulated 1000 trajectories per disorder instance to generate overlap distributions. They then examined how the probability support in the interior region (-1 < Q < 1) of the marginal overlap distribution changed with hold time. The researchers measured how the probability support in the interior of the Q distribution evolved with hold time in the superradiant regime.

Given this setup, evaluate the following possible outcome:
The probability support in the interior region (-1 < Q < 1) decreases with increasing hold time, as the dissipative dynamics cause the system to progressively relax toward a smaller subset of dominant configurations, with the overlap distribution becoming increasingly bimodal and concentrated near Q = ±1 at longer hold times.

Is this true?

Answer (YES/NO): YES